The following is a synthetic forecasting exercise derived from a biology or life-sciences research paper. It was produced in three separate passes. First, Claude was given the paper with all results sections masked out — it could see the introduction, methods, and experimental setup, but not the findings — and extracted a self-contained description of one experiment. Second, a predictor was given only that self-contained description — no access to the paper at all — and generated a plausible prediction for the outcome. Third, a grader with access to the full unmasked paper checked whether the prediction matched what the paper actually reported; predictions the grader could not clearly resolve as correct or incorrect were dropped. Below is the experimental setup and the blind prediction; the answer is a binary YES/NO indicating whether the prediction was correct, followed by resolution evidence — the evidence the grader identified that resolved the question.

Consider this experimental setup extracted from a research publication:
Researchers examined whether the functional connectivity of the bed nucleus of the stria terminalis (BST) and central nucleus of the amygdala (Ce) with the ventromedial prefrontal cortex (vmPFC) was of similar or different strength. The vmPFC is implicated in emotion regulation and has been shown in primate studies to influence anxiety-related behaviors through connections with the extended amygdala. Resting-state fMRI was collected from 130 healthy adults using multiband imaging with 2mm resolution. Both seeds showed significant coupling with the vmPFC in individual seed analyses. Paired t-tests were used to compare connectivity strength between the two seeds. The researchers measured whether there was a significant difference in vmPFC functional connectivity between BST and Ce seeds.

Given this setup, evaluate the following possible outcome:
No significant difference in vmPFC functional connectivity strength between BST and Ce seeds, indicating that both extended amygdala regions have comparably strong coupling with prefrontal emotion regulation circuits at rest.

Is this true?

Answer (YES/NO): NO